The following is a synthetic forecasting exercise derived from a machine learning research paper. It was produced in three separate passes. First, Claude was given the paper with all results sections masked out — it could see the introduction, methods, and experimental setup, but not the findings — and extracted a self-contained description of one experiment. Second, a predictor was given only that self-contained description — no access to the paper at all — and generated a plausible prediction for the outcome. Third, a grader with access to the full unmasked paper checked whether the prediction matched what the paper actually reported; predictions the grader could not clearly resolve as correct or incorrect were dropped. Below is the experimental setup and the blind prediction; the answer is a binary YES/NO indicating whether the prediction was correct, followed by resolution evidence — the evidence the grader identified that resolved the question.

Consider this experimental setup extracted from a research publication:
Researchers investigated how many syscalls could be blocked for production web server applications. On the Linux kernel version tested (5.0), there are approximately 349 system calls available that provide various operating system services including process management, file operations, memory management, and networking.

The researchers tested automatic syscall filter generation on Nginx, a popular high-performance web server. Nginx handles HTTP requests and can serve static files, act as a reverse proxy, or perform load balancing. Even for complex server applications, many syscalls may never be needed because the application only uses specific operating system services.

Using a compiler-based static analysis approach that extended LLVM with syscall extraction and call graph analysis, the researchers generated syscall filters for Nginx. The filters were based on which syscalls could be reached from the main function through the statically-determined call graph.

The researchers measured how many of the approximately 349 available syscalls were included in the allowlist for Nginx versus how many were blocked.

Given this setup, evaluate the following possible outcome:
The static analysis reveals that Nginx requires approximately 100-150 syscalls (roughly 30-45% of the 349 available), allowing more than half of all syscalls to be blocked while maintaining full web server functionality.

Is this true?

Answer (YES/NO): YES